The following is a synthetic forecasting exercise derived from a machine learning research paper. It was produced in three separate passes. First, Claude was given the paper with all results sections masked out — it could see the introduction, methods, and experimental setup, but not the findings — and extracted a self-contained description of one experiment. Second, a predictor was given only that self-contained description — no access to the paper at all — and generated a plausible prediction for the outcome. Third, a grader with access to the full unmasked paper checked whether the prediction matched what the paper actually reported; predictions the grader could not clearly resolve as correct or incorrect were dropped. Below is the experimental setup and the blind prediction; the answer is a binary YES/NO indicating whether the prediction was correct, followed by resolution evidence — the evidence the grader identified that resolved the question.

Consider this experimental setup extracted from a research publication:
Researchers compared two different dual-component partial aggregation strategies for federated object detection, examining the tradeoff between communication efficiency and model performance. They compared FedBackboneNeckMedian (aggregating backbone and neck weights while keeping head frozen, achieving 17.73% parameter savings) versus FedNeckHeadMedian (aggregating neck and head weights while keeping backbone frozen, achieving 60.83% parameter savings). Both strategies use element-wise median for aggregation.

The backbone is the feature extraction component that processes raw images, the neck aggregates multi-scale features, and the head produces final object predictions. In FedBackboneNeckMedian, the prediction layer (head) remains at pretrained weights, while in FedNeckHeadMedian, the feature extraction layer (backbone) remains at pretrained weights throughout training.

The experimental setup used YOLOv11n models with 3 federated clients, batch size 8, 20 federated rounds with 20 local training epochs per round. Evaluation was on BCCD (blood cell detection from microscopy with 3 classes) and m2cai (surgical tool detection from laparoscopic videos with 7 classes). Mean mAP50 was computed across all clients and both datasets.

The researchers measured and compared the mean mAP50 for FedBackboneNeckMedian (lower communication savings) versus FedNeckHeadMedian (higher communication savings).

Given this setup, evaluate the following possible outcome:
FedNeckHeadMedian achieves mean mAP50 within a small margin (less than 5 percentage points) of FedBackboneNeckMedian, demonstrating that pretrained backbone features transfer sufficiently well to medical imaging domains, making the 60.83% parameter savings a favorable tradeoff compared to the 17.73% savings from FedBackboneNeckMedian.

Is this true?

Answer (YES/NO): YES